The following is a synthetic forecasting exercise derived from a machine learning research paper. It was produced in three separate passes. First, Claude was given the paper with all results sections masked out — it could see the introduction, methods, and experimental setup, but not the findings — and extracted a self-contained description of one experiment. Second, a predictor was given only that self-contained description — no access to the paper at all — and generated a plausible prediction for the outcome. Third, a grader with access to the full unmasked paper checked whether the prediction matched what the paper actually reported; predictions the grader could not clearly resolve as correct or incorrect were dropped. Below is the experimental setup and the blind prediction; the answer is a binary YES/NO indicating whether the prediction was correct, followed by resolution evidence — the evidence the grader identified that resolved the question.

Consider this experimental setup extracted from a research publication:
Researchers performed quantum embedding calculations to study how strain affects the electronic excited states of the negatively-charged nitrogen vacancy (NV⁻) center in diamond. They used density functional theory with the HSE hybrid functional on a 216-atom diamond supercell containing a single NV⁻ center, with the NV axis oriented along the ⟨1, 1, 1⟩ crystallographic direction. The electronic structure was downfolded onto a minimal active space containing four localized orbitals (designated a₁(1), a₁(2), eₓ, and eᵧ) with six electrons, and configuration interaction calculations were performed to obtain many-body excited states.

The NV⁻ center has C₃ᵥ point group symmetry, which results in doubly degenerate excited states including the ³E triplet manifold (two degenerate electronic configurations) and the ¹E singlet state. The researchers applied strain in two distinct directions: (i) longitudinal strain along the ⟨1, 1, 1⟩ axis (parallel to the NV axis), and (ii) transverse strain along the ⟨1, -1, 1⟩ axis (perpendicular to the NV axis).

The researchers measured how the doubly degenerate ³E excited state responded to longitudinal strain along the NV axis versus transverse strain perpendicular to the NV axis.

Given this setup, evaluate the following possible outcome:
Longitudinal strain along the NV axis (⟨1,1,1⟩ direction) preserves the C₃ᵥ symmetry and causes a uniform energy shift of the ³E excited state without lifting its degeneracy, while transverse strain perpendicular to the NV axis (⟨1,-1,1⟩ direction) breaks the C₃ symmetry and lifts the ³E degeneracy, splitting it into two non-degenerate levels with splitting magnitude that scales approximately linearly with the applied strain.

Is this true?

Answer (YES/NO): YES